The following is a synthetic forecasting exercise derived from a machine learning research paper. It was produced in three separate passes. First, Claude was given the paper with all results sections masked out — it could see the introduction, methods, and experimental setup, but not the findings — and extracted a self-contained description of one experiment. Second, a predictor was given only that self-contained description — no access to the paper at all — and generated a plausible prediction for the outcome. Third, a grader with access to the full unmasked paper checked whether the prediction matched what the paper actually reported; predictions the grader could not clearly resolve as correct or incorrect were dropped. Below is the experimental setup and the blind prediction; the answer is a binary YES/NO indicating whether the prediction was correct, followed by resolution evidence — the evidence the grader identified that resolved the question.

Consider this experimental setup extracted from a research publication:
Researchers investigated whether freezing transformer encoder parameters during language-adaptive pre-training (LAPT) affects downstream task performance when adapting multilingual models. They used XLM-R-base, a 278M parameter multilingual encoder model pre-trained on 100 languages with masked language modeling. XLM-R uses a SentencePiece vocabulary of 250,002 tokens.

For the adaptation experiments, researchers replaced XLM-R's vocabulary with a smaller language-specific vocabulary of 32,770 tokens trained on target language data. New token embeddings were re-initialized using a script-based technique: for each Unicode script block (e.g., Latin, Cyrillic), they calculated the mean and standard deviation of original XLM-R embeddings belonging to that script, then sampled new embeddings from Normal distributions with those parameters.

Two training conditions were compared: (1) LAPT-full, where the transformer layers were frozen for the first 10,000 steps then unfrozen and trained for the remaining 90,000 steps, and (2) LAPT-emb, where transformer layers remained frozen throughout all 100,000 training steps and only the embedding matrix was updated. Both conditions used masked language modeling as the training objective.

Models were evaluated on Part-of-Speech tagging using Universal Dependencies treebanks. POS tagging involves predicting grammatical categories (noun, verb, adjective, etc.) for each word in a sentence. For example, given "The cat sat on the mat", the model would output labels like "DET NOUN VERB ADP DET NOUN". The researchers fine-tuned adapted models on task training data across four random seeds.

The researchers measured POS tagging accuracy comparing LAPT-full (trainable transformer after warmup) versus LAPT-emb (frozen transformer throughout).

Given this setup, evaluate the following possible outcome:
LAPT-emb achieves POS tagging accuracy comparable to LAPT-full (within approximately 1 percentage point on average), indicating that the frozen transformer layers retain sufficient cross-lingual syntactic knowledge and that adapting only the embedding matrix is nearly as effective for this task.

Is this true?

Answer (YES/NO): NO